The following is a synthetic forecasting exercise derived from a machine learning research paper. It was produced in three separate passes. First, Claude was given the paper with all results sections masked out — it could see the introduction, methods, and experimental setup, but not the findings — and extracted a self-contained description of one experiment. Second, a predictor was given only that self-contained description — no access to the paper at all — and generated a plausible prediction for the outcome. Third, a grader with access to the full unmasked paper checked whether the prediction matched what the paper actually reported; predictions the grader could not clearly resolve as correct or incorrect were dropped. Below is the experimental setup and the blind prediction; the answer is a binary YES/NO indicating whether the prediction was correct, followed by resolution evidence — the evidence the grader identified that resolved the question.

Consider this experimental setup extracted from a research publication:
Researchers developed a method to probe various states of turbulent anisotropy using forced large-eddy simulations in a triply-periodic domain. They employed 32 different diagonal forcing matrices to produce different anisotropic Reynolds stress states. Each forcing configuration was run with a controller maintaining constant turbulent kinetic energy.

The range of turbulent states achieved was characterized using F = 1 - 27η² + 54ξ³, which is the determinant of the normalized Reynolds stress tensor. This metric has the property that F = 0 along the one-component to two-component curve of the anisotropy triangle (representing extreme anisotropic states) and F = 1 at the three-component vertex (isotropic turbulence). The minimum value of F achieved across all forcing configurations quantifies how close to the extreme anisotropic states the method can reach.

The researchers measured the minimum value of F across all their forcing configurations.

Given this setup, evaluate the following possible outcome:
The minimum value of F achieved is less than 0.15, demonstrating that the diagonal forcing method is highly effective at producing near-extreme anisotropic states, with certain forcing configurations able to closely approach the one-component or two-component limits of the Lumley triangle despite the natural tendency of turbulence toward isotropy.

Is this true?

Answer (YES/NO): NO